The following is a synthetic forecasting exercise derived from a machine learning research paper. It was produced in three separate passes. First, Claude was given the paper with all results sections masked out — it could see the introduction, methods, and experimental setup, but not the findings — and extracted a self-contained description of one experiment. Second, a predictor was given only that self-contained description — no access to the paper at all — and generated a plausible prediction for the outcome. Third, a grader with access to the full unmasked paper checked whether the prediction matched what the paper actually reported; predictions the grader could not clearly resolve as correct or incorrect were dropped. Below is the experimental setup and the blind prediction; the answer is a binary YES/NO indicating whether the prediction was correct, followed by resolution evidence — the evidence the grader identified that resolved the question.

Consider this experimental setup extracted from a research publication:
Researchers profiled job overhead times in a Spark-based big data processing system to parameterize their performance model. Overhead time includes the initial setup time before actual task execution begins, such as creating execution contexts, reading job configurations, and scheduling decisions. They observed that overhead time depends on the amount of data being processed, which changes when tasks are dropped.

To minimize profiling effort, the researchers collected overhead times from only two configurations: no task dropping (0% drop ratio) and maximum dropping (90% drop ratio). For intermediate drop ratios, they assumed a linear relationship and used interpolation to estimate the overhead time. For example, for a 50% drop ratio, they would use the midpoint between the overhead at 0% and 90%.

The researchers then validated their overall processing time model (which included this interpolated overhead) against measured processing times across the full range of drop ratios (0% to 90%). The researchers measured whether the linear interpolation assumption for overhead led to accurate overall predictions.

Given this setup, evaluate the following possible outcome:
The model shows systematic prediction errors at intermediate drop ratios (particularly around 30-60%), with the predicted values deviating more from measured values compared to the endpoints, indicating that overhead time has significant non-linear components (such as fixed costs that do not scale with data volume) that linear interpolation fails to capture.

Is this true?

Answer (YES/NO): NO